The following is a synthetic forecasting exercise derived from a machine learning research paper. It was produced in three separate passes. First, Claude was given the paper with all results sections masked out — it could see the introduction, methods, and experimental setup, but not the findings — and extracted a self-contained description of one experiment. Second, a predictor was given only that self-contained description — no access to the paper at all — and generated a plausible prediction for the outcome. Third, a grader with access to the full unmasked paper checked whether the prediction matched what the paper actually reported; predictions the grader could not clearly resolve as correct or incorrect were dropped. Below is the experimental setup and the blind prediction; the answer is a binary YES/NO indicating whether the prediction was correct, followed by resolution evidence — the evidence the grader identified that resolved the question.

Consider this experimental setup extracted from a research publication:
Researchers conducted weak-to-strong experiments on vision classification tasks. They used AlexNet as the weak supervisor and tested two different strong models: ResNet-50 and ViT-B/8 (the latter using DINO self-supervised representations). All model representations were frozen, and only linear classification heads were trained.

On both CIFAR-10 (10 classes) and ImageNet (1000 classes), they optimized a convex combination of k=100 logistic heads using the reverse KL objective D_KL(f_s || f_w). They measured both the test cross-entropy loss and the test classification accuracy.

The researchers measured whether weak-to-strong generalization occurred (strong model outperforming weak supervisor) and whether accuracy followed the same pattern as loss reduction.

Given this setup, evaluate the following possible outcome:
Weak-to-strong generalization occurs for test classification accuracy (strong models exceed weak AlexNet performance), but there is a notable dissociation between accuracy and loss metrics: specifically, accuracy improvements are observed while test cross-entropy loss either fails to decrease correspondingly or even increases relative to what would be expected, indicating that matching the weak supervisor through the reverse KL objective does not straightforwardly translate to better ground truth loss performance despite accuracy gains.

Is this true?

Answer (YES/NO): NO